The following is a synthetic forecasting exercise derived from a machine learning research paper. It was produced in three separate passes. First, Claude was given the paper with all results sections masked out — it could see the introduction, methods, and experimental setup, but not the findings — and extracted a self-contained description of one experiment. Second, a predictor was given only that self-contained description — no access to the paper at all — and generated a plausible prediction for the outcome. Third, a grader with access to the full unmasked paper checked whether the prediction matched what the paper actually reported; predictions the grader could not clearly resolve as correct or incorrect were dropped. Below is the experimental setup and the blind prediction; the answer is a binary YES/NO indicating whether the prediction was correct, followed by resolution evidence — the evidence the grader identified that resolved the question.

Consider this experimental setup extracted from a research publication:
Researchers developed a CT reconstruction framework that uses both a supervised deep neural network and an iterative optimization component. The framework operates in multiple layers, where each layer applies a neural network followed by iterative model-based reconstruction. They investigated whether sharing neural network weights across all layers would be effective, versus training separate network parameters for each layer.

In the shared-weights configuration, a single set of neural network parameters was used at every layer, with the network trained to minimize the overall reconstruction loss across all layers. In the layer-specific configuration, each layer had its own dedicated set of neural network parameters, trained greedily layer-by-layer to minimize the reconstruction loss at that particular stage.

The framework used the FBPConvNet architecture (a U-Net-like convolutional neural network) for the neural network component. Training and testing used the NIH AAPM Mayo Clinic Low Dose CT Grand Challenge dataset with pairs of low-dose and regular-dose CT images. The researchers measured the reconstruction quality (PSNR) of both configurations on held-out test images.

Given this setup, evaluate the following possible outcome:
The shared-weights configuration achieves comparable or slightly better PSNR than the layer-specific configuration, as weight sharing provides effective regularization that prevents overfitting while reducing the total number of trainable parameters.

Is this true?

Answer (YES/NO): NO